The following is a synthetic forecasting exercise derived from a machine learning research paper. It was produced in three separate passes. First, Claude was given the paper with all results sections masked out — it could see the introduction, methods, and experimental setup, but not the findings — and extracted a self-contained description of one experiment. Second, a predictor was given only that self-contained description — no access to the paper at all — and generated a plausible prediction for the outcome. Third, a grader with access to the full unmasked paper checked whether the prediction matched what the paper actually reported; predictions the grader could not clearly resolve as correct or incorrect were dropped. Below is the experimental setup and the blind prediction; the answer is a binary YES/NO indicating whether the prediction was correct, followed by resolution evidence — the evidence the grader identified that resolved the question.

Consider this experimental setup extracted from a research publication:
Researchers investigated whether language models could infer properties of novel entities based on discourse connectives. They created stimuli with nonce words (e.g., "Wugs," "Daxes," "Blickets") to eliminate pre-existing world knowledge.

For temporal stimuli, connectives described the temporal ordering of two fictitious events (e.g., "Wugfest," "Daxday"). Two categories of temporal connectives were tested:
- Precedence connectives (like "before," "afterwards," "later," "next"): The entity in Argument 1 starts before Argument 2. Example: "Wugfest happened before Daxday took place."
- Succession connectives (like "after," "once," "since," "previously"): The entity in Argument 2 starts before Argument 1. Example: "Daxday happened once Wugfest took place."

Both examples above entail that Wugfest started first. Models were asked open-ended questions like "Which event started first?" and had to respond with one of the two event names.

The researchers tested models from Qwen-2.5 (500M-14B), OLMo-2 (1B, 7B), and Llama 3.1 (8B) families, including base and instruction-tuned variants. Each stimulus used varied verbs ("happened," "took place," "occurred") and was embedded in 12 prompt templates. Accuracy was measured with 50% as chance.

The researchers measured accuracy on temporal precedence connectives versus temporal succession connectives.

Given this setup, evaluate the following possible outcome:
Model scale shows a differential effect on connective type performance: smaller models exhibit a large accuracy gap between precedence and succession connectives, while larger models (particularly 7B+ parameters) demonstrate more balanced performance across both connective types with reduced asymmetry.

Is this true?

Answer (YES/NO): NO